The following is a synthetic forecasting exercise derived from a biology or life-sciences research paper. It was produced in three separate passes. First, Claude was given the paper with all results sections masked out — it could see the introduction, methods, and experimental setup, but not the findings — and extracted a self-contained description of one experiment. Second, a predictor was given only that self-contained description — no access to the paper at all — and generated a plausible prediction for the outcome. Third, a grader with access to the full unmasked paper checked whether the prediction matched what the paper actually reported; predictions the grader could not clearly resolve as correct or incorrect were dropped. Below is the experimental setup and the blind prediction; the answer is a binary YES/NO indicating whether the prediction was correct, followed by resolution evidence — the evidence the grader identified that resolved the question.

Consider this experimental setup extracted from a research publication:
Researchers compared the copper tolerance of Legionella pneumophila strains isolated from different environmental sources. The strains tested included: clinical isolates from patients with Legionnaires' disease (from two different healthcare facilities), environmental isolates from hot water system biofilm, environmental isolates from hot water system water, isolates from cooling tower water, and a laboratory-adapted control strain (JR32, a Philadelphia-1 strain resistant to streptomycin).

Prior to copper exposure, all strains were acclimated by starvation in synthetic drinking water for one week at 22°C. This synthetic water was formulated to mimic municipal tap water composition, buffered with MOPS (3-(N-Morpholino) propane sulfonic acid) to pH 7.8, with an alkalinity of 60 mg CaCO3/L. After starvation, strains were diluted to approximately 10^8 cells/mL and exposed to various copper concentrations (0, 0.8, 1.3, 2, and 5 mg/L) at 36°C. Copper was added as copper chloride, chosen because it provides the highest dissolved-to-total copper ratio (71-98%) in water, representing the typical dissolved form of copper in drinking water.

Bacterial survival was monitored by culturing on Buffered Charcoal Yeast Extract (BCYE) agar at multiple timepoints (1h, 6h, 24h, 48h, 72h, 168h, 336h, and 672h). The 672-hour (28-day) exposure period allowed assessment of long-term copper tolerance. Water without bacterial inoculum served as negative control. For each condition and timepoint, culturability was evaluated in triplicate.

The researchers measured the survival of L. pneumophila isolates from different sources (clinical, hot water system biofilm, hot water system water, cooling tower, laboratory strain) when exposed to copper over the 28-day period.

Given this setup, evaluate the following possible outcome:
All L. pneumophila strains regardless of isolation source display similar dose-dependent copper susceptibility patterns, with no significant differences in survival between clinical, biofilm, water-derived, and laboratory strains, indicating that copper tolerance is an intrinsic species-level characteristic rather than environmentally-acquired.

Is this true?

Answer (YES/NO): NO